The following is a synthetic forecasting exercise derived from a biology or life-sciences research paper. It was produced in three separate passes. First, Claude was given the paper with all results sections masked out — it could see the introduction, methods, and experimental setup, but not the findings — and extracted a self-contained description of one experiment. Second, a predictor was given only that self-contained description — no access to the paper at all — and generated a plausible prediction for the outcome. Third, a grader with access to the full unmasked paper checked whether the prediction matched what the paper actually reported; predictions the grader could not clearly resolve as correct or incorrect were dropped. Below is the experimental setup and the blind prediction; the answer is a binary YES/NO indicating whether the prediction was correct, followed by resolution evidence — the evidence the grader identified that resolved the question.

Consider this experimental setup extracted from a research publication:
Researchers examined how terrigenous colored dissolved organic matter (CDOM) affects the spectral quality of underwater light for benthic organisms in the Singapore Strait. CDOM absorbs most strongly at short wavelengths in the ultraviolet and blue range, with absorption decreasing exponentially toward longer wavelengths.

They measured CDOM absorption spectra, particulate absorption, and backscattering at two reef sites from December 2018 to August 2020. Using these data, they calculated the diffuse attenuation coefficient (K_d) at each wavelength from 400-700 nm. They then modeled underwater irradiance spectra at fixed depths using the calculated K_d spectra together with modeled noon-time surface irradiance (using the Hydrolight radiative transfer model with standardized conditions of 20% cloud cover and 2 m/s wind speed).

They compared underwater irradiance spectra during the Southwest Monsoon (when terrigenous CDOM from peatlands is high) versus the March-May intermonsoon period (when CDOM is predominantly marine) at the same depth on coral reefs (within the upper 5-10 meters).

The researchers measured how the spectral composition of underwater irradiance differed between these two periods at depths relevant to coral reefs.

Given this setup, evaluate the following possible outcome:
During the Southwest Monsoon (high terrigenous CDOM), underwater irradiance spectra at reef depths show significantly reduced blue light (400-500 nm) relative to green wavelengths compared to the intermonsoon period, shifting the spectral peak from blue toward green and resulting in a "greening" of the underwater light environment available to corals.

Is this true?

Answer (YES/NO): NO